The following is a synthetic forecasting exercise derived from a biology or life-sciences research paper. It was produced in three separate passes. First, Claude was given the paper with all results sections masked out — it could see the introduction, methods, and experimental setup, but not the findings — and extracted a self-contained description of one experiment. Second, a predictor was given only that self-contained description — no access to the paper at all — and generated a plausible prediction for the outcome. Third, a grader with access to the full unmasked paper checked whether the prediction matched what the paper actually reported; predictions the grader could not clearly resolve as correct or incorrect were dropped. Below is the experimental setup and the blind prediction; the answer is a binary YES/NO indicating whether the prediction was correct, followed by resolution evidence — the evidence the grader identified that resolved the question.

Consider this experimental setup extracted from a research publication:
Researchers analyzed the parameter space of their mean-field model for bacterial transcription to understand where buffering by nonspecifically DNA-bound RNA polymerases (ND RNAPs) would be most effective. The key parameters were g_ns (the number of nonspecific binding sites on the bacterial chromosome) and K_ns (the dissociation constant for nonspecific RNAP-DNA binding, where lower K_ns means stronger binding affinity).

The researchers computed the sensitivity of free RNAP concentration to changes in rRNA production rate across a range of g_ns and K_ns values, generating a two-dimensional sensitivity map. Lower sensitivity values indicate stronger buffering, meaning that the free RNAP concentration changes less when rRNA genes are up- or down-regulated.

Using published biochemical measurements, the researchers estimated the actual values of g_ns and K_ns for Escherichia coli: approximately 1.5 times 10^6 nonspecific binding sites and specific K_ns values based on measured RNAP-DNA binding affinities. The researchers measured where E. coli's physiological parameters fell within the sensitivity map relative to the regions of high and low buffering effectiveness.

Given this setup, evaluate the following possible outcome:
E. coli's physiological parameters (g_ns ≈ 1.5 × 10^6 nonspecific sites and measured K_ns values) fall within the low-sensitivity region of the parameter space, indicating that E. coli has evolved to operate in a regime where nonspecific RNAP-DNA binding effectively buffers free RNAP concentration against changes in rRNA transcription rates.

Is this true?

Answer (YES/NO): NO